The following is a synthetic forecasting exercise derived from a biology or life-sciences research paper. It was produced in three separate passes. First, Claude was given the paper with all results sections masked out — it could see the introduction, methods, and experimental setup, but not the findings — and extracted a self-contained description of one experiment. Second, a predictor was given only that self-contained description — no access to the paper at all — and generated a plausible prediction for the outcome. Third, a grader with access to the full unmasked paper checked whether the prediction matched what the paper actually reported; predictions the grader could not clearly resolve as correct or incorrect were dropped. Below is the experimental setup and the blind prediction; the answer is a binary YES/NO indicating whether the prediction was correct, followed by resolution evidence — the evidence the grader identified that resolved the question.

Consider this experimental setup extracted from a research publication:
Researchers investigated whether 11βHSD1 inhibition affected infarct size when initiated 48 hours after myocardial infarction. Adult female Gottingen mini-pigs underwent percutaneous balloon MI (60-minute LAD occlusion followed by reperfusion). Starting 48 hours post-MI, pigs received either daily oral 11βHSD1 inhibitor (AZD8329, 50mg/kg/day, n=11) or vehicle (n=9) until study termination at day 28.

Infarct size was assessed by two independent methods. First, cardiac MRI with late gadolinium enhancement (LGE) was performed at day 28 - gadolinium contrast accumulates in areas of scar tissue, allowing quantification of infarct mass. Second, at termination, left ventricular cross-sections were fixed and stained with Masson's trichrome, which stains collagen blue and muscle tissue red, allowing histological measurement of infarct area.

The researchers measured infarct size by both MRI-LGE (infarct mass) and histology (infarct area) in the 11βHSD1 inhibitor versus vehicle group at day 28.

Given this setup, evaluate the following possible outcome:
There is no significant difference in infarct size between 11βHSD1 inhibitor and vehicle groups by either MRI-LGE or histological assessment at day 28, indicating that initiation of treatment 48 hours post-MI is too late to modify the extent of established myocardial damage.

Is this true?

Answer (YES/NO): YES